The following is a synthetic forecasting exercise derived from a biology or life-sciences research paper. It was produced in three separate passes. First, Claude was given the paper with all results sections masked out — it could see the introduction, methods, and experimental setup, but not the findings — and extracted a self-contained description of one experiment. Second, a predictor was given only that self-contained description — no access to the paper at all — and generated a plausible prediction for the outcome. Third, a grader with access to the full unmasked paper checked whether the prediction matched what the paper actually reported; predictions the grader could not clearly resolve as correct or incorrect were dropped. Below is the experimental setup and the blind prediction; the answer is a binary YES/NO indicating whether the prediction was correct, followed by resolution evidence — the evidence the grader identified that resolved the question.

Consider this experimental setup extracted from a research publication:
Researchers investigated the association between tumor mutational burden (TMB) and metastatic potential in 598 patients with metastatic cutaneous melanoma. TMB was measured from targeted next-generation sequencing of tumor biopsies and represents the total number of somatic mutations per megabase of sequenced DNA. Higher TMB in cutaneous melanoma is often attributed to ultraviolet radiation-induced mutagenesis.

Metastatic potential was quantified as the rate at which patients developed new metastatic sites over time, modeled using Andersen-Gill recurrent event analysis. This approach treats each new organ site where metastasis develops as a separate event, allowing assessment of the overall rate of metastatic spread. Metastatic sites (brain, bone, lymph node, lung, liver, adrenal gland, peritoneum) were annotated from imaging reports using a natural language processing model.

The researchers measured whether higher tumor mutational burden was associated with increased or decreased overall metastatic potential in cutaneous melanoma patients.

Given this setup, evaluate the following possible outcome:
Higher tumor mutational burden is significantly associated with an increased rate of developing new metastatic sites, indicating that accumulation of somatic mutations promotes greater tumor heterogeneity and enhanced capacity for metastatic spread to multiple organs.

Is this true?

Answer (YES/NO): NO